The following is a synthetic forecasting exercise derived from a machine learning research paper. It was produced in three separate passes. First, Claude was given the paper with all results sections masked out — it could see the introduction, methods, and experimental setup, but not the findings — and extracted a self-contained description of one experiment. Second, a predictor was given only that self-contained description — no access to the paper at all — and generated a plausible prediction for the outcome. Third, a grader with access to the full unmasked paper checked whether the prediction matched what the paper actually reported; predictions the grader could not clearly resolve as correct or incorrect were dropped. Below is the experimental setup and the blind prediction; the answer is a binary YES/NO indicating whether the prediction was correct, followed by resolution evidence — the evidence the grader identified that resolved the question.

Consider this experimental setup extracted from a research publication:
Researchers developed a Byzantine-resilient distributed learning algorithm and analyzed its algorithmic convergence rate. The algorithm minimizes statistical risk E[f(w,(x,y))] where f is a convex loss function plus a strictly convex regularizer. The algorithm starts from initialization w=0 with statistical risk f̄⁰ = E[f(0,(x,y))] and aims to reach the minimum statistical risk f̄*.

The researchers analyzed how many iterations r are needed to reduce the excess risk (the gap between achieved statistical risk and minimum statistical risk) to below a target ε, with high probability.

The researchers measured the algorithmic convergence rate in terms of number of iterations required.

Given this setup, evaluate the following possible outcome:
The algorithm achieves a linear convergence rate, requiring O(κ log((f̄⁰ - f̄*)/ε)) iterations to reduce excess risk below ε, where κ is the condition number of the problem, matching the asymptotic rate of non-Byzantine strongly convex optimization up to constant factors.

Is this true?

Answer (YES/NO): NO